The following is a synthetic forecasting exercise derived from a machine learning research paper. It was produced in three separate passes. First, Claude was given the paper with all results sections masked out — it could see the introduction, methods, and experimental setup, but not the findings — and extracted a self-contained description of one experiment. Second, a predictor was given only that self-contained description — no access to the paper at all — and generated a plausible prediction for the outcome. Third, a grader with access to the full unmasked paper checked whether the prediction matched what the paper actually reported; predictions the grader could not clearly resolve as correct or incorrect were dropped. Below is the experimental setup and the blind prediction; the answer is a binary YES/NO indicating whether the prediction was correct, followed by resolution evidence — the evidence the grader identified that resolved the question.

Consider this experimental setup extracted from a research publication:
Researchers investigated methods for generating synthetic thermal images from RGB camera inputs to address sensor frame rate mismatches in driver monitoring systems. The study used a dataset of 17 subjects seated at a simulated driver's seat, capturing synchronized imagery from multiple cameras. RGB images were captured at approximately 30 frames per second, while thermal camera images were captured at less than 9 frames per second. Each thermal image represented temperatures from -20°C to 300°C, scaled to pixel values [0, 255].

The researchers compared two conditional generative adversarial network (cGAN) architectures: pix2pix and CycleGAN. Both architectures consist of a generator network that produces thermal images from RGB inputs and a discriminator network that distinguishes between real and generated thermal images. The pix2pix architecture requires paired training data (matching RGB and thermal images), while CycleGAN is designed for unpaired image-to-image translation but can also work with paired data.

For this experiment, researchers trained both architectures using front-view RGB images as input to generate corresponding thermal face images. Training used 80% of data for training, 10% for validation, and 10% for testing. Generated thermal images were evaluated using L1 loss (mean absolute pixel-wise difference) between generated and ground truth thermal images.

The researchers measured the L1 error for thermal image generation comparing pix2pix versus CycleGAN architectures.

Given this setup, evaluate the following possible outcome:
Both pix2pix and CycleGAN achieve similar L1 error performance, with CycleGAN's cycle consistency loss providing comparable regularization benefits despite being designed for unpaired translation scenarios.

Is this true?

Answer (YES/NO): NO